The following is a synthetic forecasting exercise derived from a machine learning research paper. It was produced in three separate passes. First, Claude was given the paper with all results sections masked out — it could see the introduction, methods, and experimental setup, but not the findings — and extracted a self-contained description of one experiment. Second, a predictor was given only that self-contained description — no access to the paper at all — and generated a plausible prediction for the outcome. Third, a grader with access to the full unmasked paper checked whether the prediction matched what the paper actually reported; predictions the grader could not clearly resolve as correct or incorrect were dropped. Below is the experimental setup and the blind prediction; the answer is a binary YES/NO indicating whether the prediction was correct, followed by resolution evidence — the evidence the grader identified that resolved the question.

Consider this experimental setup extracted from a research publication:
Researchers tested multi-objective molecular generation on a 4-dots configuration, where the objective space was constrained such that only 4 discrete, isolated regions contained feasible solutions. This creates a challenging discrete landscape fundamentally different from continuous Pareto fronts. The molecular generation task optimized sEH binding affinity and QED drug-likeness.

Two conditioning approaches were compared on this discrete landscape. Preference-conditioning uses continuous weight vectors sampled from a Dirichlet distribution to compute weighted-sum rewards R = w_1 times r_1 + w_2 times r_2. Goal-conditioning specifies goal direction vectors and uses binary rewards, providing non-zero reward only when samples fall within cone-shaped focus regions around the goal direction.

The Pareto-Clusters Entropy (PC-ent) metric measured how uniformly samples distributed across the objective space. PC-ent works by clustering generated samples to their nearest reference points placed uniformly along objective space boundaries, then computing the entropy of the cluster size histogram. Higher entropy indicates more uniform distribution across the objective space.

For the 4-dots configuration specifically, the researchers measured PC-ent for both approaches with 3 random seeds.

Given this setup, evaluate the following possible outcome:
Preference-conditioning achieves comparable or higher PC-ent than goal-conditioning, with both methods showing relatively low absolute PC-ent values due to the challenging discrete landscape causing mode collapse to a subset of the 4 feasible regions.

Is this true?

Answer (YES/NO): NO